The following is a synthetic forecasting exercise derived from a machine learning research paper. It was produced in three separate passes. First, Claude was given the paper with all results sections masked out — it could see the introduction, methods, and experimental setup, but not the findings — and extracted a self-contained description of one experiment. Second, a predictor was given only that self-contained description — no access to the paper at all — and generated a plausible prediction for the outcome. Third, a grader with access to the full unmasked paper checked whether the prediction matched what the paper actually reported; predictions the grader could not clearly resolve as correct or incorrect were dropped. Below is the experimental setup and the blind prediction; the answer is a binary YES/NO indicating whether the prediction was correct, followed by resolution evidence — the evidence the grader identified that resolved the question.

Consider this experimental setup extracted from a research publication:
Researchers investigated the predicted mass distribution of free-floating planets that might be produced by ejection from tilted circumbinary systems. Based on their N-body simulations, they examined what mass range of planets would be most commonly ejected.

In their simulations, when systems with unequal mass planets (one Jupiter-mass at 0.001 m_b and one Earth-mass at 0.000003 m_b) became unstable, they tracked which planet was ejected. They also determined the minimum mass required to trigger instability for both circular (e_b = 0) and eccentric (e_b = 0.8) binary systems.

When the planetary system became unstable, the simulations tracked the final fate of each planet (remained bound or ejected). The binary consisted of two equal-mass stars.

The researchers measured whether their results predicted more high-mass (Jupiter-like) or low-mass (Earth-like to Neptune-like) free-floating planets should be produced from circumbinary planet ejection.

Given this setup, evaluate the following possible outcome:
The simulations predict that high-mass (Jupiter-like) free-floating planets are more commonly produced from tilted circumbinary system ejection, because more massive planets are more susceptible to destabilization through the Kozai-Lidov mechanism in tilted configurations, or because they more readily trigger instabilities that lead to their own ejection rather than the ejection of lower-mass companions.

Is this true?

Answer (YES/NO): NO